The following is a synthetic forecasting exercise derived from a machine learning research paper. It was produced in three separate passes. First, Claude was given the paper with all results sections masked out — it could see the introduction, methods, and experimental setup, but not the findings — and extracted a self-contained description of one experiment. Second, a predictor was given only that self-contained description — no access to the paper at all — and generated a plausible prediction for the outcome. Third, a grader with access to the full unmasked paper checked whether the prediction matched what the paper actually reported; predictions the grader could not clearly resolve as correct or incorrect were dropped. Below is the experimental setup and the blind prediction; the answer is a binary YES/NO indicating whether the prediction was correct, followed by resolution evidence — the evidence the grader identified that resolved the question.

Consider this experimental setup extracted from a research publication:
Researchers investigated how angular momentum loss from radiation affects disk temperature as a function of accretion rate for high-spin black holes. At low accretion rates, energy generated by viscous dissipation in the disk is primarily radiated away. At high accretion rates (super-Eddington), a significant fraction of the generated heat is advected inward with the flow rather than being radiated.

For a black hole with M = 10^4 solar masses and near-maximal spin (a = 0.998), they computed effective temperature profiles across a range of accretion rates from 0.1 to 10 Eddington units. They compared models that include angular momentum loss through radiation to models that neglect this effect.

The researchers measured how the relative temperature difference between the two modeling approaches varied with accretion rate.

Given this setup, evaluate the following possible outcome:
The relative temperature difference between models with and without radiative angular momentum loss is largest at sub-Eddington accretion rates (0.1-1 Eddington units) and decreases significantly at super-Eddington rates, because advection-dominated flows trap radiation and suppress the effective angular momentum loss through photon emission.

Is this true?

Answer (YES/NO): YES